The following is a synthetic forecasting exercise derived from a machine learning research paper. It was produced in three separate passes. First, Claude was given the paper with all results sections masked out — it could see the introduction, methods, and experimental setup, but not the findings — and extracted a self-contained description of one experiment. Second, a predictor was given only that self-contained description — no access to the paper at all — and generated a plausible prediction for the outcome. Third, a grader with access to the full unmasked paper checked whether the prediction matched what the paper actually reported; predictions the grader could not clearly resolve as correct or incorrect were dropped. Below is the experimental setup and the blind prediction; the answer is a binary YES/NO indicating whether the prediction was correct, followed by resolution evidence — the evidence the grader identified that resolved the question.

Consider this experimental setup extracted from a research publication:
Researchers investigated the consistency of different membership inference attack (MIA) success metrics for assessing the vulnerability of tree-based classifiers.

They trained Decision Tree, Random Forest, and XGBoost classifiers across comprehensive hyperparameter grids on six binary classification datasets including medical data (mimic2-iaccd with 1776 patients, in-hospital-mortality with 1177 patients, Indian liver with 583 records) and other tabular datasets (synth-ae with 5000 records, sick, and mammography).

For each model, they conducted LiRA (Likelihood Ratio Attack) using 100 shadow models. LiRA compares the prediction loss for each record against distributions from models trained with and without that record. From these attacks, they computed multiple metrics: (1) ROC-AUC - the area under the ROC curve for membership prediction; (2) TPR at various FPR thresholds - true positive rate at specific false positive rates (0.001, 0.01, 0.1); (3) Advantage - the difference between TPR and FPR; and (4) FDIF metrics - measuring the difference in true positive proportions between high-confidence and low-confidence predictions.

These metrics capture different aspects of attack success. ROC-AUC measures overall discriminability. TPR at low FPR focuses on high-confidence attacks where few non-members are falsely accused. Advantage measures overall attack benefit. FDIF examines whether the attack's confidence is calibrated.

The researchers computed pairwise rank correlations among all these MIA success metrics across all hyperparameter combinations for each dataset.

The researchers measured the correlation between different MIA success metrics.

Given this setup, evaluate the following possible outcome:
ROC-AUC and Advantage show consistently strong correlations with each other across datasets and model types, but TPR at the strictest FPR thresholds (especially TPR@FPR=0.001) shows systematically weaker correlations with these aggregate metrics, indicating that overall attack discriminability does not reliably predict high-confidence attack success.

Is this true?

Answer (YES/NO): NO